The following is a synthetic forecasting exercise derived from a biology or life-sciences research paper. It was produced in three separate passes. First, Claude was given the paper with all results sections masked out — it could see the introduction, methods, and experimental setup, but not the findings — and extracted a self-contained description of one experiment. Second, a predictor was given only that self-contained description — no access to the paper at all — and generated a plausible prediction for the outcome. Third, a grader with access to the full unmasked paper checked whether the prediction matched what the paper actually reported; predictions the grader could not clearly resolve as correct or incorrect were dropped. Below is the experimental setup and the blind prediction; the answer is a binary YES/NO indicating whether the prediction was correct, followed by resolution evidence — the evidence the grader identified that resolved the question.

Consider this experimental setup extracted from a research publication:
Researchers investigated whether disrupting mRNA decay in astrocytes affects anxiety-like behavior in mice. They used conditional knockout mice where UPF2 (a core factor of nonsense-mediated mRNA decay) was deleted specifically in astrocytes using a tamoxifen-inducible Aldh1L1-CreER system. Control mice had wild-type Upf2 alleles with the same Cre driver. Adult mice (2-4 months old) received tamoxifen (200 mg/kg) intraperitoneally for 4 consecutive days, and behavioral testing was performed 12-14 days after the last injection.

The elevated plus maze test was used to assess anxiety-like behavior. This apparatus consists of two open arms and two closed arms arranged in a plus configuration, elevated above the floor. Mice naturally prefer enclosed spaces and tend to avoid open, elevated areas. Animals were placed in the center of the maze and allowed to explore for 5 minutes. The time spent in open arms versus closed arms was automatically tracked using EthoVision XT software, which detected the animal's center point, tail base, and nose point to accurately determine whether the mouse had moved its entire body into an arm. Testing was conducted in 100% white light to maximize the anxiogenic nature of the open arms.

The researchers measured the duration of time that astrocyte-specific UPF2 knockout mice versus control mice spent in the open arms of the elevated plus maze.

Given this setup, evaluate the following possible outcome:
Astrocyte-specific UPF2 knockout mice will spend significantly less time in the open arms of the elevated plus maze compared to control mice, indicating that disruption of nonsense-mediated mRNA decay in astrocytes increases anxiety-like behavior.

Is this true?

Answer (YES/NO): YES